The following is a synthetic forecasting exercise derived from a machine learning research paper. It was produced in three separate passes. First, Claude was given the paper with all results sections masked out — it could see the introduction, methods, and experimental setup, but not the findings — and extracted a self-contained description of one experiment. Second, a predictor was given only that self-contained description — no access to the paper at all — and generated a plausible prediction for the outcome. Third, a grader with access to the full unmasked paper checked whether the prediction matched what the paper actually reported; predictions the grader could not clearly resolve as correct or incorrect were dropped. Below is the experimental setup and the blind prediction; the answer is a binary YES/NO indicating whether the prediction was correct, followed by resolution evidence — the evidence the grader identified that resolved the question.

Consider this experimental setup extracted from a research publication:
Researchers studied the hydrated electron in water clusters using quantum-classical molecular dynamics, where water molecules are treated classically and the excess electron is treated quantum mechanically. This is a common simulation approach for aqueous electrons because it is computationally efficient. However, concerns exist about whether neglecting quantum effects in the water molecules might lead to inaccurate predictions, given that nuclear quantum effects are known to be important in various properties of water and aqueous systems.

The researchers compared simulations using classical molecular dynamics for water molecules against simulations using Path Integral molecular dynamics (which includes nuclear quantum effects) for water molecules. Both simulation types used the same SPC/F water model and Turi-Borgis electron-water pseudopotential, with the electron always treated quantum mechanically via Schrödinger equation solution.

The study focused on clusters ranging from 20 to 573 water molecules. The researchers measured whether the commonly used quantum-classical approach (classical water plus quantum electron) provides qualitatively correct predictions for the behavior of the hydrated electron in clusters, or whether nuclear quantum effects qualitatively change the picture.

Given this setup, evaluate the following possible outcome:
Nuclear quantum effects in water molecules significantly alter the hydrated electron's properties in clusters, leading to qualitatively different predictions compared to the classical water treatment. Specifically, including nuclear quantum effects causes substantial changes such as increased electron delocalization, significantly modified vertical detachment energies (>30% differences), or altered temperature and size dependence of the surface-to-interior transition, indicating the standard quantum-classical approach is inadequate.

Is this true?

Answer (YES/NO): NO